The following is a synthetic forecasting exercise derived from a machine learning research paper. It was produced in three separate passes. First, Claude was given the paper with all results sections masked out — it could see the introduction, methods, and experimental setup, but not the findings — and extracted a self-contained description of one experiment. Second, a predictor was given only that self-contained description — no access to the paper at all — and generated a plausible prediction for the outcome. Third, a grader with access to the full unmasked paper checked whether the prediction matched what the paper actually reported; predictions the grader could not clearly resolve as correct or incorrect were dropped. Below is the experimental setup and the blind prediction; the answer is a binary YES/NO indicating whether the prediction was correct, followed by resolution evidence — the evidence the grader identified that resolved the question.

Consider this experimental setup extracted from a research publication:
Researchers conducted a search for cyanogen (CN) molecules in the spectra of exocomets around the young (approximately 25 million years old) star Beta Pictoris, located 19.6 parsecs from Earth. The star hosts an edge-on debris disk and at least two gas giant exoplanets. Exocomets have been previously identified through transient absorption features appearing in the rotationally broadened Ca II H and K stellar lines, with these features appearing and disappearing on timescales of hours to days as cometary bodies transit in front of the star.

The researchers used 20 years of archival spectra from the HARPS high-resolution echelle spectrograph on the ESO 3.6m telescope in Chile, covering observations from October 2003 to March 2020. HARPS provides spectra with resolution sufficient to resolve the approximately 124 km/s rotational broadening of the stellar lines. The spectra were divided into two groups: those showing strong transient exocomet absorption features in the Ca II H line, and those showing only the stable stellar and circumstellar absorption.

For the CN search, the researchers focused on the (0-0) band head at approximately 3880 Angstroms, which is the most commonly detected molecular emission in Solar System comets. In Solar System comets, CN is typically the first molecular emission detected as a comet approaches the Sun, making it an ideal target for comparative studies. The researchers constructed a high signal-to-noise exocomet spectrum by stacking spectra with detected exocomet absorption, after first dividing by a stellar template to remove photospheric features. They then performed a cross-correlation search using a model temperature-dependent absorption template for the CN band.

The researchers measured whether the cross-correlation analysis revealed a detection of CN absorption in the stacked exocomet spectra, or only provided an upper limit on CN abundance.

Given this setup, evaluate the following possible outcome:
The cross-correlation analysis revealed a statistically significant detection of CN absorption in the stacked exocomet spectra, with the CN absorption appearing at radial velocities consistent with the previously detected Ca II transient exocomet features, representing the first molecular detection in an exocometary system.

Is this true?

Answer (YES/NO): NO